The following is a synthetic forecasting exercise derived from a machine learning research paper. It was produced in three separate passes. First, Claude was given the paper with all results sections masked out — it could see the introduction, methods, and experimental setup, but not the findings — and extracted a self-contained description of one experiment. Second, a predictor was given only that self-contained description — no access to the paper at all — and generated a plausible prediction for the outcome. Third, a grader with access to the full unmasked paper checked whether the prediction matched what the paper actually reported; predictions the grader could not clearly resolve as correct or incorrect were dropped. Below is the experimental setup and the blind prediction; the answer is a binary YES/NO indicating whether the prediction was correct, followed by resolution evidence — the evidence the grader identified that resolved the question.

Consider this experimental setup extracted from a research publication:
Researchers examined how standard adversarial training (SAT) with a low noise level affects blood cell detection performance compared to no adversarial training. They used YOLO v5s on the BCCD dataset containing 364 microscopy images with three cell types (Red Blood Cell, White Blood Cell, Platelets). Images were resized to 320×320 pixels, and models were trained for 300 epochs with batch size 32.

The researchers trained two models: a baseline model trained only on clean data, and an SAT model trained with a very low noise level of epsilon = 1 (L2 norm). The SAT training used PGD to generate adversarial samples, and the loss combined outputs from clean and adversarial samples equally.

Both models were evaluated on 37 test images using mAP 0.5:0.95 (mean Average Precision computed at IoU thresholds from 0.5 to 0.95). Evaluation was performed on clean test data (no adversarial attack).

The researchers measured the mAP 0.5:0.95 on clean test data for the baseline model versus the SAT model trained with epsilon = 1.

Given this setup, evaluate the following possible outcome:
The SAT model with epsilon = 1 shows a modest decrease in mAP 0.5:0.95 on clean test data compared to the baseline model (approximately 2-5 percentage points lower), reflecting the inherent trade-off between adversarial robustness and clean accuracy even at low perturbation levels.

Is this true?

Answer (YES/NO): NO